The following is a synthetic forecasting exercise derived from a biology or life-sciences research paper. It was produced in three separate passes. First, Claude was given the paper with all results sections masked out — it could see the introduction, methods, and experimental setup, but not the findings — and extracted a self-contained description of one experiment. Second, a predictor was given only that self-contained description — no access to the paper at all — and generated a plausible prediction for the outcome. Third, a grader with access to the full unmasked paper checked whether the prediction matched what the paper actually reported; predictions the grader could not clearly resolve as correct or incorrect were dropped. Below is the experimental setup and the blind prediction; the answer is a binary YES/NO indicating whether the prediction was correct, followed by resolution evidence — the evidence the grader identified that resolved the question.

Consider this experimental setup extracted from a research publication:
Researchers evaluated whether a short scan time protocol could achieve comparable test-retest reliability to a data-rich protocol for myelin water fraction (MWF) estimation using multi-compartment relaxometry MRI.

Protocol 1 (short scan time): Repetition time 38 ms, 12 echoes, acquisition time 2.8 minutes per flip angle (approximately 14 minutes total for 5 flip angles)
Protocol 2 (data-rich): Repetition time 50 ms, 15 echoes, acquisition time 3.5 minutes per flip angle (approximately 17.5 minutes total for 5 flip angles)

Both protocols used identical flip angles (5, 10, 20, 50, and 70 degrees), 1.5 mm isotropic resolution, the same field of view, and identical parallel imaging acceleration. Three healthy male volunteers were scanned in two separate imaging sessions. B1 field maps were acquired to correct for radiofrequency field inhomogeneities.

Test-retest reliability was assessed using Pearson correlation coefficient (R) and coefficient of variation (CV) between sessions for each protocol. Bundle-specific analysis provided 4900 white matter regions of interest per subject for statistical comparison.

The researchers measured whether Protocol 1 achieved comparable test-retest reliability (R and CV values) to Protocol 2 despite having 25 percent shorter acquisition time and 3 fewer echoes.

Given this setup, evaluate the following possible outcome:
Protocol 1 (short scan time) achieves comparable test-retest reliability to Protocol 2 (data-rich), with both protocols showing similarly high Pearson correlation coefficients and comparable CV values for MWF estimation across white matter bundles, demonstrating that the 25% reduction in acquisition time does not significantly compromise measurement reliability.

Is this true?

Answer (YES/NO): YES